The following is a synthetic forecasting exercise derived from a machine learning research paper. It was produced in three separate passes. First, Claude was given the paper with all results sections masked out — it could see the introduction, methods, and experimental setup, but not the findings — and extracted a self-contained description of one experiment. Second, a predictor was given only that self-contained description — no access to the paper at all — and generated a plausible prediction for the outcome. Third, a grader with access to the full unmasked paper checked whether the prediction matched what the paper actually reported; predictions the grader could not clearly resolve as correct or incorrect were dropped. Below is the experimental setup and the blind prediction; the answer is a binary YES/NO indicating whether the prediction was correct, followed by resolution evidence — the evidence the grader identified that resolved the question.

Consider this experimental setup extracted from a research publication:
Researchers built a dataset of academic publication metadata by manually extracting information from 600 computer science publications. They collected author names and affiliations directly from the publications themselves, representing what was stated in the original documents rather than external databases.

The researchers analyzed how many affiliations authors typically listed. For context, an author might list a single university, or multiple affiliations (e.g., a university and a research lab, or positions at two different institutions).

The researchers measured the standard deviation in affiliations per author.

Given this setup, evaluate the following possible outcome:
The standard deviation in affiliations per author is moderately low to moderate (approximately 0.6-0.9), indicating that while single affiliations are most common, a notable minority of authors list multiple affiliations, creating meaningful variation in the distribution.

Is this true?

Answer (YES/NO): NO